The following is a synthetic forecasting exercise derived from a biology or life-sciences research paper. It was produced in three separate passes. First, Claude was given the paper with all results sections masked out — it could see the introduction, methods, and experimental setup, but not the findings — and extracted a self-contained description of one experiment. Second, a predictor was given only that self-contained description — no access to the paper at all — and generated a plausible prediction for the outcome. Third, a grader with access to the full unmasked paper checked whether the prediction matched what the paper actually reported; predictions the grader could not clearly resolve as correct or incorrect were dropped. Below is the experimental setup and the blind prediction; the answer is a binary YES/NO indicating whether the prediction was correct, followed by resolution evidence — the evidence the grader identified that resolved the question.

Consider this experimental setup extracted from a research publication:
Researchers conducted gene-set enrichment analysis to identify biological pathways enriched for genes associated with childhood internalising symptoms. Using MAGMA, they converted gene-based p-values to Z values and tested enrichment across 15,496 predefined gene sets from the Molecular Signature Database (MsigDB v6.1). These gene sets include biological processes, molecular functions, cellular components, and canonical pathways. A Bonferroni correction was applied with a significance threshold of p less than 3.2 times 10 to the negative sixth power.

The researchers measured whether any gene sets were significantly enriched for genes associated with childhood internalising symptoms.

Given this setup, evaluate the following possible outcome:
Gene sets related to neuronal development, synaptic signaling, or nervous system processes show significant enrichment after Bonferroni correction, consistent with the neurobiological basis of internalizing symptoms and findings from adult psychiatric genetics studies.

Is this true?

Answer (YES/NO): NO